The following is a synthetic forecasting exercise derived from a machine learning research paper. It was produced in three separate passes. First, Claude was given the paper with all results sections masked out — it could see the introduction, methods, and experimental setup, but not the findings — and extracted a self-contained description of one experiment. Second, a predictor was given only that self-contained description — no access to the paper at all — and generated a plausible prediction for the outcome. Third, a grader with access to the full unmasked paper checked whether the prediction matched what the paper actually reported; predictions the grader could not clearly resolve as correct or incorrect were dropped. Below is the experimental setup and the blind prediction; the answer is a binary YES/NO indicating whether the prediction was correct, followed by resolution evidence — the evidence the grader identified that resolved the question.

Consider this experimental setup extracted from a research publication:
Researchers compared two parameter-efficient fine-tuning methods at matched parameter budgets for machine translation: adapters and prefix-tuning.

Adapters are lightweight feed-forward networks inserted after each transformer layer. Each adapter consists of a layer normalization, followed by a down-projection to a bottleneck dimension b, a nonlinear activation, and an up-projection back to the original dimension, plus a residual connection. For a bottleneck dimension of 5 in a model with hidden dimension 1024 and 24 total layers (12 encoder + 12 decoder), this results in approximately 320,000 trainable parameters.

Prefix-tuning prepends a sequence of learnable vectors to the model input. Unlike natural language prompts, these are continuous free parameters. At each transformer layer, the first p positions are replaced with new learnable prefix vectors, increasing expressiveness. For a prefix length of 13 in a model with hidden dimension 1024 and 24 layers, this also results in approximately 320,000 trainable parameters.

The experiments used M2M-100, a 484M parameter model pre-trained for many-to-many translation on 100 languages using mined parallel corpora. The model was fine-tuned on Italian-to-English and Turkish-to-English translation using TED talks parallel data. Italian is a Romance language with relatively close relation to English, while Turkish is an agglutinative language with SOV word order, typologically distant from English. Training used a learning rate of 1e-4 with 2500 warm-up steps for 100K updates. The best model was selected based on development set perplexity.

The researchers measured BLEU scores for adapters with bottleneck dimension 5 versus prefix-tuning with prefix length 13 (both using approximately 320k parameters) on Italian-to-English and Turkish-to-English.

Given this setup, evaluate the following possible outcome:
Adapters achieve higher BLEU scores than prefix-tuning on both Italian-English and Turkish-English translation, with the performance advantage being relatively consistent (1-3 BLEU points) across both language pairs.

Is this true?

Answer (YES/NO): NO